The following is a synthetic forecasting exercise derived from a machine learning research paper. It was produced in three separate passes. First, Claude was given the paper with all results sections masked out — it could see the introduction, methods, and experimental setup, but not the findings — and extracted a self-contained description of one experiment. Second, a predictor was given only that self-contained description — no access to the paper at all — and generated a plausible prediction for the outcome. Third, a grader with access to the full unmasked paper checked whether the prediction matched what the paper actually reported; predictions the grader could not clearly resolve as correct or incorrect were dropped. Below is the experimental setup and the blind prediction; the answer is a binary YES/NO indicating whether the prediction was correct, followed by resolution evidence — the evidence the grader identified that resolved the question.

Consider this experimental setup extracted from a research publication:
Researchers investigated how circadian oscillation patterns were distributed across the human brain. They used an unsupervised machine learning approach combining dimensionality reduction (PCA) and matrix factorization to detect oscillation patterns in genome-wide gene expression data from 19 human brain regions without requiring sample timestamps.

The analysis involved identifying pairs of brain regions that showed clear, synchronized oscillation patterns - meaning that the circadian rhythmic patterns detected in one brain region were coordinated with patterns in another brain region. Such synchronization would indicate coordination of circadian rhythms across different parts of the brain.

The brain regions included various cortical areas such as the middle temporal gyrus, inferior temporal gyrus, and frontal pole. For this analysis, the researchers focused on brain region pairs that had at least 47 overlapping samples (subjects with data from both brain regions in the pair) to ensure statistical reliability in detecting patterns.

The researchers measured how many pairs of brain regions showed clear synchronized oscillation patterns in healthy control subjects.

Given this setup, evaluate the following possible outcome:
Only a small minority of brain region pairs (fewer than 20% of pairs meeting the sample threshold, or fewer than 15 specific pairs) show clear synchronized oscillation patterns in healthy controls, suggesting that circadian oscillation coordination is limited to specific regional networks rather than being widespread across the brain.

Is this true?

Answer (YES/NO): NO